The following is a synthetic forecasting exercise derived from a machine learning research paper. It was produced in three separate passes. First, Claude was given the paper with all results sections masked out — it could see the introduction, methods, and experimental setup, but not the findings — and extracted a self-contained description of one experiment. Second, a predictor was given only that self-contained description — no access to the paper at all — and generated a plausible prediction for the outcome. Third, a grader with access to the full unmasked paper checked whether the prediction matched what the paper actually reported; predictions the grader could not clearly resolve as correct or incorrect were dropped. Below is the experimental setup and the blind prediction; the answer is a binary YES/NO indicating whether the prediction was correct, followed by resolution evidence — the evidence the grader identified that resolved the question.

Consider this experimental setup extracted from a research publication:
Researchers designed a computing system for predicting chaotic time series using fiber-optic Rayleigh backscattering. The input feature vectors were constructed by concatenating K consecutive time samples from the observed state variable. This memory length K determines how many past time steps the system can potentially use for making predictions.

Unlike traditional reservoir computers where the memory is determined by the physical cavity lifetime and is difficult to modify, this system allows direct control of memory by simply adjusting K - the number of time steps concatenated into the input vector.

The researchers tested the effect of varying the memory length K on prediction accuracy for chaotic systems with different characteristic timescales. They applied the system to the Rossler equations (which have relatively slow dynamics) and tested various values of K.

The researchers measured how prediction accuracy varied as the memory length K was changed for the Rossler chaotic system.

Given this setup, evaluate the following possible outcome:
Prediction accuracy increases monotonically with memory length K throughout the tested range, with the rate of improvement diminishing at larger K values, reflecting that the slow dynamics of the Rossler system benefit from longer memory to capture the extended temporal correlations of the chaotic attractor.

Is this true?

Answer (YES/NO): NO